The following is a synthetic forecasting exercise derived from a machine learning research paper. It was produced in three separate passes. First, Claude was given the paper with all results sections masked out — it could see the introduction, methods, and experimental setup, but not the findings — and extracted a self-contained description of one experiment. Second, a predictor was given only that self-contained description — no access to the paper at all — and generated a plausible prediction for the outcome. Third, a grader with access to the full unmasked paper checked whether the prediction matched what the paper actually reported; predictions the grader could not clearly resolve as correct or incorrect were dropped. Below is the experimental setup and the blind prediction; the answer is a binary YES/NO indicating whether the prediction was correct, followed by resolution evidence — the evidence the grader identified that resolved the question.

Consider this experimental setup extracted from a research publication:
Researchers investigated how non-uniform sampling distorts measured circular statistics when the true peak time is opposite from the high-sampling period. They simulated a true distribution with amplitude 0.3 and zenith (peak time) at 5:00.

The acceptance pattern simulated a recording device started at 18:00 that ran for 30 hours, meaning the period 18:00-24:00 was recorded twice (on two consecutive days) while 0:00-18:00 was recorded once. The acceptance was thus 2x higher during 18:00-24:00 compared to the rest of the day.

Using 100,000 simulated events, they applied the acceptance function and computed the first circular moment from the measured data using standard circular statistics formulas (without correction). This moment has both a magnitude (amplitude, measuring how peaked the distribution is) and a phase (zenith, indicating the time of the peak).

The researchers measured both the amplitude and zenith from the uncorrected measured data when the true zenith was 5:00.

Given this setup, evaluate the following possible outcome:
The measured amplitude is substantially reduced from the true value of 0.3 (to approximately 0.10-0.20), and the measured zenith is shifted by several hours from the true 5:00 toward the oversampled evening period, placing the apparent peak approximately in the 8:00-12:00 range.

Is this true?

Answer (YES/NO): NO